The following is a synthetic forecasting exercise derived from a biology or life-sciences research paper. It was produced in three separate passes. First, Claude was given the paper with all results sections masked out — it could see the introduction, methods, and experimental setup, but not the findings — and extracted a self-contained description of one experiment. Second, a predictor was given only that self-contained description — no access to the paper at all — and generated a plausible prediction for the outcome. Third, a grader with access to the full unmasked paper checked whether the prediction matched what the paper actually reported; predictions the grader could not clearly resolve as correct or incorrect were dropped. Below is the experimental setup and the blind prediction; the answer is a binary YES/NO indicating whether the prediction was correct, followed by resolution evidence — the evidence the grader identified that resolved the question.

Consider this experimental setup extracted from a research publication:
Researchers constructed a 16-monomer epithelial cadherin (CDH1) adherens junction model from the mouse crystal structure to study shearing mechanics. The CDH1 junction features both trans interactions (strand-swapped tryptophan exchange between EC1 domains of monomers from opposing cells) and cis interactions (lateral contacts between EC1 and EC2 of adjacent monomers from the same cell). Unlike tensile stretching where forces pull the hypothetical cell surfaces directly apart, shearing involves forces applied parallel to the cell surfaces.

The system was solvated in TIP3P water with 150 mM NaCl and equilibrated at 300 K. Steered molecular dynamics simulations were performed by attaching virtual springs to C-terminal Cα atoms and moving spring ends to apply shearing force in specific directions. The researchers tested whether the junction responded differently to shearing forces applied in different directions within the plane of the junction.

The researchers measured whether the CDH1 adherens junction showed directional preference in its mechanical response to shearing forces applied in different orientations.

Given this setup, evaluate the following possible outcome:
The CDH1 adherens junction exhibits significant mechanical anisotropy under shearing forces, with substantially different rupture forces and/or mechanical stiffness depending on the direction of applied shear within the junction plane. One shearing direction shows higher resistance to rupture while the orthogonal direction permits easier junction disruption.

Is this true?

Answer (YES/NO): NO